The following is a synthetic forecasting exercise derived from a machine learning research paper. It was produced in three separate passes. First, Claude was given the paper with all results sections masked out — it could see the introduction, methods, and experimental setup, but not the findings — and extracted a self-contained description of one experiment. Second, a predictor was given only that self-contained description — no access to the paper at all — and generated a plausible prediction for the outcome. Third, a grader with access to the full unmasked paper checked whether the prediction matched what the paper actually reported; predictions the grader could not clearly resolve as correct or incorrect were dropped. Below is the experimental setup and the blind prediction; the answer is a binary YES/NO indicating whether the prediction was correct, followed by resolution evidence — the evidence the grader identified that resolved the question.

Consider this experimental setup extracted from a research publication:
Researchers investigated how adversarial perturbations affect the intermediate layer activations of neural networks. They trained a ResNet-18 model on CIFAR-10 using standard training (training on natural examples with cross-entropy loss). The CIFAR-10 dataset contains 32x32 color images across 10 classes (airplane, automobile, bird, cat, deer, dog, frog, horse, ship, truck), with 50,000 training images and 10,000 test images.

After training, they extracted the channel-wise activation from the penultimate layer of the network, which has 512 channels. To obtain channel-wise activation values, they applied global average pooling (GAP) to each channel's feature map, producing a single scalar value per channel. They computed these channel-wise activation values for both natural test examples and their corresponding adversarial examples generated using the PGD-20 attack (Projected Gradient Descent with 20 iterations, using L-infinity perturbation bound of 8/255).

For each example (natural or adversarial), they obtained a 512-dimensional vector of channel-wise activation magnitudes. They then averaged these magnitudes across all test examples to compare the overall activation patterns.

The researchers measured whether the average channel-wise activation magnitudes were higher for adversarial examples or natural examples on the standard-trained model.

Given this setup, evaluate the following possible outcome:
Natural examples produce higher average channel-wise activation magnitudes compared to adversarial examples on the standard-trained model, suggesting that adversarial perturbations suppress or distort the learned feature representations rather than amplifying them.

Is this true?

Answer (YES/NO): NO